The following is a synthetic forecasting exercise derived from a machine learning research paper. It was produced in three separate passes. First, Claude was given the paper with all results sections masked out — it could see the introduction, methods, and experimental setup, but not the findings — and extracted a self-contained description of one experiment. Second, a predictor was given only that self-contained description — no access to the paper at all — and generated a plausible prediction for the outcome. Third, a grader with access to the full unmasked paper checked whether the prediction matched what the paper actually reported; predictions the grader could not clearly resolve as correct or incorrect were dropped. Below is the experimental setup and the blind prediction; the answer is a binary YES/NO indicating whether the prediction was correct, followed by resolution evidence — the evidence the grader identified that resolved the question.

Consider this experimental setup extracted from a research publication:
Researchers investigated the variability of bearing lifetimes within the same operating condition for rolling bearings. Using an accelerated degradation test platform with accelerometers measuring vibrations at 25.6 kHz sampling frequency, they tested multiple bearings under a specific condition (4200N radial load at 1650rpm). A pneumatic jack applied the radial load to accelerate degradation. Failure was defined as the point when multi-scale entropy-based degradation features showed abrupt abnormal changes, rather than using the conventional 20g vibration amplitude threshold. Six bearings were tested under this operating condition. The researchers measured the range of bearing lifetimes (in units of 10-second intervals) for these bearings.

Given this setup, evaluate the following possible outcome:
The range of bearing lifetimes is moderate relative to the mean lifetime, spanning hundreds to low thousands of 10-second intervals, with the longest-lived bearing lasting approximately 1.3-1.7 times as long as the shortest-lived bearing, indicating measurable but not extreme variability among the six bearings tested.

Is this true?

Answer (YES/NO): NO